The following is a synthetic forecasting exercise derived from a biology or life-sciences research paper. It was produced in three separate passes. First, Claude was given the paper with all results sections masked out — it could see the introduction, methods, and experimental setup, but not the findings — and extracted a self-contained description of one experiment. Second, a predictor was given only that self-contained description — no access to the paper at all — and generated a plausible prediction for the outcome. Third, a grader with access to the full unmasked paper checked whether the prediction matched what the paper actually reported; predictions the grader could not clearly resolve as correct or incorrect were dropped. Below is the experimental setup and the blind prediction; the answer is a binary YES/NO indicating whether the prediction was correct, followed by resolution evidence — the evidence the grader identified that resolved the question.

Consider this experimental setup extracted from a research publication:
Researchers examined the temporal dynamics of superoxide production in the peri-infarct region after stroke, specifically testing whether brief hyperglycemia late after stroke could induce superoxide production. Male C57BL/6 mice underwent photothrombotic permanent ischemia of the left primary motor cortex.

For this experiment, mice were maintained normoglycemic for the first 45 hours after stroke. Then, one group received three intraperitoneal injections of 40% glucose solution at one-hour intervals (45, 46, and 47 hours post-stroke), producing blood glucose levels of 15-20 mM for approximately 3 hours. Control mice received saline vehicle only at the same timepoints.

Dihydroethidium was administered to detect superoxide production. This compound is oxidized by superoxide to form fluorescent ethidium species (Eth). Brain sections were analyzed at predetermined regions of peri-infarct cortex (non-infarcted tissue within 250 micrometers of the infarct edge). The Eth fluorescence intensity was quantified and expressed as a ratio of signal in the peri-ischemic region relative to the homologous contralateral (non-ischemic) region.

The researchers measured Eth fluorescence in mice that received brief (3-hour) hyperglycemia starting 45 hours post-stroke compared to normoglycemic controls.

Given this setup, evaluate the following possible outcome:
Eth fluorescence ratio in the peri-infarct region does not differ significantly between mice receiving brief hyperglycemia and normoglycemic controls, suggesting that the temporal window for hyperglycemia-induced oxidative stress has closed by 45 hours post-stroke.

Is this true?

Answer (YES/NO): NO